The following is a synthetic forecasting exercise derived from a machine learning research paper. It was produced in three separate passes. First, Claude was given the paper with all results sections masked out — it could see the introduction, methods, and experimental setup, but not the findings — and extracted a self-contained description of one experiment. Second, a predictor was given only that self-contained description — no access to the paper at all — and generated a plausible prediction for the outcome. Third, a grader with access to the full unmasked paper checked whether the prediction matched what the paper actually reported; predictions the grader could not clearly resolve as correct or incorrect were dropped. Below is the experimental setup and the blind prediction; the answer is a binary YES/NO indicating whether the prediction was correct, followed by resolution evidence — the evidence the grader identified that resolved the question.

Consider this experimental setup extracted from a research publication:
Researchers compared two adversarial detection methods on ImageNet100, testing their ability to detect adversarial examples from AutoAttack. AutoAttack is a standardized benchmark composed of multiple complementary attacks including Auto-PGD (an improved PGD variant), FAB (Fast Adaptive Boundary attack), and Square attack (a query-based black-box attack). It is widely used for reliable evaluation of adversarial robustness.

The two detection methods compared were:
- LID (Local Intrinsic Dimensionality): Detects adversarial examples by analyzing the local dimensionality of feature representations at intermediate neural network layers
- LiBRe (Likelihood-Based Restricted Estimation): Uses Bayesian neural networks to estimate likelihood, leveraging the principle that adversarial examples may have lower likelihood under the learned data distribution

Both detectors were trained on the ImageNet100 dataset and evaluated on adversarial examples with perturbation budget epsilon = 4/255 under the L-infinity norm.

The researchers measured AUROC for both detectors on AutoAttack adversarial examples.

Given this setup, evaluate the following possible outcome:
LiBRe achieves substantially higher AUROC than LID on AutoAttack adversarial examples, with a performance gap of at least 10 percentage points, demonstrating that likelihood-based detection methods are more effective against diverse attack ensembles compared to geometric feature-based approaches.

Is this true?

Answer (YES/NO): NO